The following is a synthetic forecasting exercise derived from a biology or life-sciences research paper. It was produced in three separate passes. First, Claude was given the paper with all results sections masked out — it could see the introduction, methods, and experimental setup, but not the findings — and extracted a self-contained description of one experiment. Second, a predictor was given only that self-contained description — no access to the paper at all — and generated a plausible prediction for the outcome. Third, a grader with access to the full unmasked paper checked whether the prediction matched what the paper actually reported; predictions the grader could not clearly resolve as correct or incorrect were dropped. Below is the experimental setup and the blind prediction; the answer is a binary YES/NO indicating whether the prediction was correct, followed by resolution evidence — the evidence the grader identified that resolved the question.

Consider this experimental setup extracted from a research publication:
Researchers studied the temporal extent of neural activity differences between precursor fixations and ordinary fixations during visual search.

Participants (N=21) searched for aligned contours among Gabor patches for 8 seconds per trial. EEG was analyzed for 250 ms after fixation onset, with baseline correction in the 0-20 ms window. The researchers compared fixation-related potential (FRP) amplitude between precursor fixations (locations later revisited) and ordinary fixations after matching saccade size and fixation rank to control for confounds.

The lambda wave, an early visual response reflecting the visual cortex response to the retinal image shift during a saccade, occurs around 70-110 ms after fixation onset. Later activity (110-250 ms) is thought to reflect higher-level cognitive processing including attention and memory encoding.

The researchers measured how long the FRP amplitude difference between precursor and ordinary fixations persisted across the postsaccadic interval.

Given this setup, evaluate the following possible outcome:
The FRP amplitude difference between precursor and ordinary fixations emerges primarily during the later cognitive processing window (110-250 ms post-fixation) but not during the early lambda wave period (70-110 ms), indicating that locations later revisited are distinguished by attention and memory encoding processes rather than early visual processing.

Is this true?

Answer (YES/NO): NO